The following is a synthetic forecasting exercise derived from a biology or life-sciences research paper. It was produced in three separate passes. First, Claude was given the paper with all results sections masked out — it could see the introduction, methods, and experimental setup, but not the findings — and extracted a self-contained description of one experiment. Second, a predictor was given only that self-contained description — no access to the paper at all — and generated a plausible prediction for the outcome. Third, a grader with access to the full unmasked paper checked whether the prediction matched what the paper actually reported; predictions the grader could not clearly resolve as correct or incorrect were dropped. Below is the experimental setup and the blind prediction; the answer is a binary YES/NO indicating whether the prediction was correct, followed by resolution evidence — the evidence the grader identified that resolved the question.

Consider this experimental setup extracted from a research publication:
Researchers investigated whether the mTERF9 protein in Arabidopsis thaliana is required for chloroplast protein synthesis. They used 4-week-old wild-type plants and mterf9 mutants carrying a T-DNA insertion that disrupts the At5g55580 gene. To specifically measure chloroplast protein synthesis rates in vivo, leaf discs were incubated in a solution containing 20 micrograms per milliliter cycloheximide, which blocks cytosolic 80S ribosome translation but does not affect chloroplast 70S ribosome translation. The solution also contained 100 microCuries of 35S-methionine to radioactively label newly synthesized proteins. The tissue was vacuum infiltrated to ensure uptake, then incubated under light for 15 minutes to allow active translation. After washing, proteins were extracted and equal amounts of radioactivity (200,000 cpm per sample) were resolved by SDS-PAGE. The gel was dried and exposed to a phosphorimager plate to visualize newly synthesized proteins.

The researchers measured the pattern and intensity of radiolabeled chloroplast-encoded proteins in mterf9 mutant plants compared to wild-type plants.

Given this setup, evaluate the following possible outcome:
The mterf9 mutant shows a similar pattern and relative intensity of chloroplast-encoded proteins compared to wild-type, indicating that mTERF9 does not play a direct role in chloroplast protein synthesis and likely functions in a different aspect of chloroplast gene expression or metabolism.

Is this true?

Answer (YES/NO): NO